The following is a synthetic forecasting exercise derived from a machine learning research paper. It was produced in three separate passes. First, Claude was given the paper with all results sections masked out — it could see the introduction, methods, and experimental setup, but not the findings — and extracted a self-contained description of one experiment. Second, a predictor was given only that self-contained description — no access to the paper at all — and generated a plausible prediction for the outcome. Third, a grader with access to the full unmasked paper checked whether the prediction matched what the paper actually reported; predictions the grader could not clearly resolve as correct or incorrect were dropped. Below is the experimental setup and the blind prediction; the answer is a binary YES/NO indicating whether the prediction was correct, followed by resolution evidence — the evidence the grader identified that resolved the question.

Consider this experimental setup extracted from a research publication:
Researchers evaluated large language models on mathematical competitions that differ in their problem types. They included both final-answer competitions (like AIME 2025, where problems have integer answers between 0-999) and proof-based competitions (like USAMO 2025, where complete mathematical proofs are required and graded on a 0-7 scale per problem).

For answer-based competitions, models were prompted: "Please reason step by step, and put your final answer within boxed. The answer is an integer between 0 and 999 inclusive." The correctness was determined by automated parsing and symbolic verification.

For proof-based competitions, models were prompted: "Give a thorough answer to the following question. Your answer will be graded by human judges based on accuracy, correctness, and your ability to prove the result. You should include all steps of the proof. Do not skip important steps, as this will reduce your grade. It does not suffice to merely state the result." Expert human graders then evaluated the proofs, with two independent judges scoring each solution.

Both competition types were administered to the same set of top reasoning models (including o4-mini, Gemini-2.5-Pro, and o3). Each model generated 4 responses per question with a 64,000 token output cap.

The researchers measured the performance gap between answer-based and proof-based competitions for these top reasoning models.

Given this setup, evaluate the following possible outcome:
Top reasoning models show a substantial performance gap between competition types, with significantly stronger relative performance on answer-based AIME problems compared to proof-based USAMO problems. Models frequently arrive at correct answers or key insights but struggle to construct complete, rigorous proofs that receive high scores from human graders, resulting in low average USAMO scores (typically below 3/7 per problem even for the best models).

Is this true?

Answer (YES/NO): YES